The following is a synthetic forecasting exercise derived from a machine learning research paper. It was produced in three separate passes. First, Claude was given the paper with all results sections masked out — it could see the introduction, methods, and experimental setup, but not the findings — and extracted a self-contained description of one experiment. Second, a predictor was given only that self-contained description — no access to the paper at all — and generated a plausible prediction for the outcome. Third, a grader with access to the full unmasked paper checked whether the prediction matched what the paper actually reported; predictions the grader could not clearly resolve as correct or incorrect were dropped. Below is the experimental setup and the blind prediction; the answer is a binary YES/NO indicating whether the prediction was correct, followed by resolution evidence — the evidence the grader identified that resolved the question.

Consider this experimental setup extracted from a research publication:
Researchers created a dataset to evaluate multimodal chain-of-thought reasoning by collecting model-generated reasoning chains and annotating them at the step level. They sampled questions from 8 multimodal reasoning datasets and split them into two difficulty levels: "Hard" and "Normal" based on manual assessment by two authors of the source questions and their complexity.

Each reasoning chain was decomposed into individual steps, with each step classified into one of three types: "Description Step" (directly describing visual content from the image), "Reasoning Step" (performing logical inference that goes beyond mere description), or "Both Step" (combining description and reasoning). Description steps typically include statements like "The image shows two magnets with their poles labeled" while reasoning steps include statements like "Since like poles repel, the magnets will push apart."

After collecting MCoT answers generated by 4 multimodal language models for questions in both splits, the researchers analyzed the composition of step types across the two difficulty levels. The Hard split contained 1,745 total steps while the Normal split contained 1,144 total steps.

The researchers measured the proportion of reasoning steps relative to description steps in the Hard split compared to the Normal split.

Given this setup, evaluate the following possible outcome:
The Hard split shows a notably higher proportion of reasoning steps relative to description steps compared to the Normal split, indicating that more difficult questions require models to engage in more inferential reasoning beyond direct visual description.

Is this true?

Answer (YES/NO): YES